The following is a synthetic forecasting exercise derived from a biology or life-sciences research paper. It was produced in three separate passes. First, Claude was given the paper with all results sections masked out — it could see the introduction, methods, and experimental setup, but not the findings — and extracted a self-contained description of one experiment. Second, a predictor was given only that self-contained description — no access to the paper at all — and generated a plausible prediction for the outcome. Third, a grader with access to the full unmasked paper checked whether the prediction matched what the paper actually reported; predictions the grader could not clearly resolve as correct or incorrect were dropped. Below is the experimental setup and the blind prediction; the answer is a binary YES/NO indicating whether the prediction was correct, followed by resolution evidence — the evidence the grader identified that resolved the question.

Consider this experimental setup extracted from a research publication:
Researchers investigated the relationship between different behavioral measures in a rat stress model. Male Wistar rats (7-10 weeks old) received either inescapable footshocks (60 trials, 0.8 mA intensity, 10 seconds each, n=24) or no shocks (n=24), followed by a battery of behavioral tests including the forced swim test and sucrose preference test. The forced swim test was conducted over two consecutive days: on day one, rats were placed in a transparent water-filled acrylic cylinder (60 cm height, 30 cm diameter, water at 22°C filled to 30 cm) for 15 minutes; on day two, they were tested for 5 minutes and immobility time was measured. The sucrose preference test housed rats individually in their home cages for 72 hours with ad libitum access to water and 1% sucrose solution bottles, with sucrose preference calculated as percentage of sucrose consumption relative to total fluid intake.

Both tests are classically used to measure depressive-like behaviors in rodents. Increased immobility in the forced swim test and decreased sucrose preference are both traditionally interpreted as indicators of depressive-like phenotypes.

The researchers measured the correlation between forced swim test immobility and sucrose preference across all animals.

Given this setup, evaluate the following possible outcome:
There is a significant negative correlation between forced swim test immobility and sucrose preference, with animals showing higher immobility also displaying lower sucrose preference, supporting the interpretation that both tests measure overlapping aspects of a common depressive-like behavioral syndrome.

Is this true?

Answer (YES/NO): NO